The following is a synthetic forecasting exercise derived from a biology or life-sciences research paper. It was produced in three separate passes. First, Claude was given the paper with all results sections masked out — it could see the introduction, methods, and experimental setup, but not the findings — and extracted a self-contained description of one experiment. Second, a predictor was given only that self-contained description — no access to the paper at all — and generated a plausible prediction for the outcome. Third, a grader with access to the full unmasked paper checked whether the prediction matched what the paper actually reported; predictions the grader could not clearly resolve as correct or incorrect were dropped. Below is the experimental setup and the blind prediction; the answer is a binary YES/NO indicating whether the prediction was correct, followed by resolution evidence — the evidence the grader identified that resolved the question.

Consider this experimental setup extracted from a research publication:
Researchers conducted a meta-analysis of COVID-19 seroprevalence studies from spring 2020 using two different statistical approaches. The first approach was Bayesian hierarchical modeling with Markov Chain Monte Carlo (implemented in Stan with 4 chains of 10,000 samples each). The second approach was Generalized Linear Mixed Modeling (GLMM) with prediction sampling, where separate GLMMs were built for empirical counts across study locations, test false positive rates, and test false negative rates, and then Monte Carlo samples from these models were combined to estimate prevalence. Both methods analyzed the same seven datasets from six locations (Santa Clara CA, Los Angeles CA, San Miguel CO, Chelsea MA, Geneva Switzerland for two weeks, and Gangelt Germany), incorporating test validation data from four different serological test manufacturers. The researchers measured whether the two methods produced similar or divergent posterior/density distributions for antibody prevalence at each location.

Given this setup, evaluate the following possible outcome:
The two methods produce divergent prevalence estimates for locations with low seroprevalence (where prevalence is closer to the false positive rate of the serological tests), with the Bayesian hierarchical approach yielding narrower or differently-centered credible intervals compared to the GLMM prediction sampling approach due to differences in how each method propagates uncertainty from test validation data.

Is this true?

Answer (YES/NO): NO